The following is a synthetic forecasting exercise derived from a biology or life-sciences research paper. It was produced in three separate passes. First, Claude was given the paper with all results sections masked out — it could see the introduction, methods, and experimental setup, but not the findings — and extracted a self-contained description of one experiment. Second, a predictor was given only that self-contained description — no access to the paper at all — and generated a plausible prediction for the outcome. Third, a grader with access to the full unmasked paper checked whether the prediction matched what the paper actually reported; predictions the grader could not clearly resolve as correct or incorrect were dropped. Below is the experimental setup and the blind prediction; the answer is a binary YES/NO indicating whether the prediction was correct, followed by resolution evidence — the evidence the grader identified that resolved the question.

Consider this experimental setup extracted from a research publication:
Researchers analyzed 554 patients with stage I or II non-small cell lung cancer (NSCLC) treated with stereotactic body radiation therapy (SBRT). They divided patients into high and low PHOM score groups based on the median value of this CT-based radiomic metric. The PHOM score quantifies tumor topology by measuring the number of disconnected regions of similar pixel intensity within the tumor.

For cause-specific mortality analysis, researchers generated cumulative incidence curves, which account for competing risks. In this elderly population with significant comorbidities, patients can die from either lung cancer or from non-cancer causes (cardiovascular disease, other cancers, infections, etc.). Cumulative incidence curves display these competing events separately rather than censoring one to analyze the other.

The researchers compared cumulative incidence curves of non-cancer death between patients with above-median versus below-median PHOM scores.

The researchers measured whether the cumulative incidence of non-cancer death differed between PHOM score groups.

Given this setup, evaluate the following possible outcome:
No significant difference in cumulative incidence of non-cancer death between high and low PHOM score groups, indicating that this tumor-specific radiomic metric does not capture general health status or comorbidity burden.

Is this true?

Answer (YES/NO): YES